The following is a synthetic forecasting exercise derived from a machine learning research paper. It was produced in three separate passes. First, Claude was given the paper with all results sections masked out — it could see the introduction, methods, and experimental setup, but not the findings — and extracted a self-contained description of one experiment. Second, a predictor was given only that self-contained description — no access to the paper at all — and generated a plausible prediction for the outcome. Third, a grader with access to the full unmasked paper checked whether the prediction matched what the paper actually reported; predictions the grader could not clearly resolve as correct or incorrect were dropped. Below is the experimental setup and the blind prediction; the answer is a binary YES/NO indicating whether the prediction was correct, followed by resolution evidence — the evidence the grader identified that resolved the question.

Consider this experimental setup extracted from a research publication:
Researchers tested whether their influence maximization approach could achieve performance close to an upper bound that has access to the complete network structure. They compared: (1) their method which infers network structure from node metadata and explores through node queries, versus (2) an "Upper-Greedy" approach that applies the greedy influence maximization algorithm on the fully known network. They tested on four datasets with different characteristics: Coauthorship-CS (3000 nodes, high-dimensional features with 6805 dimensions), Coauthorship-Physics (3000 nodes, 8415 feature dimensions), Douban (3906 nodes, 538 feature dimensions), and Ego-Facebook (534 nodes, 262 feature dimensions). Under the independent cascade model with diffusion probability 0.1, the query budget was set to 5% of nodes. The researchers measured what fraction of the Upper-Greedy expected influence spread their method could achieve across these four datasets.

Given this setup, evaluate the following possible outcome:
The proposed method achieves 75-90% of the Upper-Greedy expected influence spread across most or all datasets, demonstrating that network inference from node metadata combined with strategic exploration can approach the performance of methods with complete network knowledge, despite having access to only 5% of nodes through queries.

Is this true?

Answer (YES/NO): NO